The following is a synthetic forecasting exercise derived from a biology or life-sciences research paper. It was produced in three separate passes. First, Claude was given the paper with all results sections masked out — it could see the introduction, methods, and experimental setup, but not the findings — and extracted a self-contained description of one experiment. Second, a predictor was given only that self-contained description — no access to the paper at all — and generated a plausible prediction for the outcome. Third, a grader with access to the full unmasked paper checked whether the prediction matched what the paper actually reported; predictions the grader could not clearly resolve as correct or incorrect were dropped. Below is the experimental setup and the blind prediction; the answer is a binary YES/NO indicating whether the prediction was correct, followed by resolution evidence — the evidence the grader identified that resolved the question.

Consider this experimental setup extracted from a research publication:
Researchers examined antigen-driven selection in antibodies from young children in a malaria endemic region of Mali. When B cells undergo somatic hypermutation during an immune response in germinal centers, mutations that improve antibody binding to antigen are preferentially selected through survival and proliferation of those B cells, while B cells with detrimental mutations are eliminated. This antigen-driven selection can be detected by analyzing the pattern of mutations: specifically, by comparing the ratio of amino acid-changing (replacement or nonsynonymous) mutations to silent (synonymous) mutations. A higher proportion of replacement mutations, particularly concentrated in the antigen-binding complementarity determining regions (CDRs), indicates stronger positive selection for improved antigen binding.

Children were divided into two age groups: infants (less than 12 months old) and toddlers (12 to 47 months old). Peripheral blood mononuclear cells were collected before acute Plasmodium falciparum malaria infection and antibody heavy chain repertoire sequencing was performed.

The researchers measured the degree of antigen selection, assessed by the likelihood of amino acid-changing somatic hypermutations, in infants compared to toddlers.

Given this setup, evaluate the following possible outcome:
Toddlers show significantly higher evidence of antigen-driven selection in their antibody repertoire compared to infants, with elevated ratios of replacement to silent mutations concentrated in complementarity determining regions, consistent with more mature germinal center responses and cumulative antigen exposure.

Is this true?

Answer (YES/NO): NO